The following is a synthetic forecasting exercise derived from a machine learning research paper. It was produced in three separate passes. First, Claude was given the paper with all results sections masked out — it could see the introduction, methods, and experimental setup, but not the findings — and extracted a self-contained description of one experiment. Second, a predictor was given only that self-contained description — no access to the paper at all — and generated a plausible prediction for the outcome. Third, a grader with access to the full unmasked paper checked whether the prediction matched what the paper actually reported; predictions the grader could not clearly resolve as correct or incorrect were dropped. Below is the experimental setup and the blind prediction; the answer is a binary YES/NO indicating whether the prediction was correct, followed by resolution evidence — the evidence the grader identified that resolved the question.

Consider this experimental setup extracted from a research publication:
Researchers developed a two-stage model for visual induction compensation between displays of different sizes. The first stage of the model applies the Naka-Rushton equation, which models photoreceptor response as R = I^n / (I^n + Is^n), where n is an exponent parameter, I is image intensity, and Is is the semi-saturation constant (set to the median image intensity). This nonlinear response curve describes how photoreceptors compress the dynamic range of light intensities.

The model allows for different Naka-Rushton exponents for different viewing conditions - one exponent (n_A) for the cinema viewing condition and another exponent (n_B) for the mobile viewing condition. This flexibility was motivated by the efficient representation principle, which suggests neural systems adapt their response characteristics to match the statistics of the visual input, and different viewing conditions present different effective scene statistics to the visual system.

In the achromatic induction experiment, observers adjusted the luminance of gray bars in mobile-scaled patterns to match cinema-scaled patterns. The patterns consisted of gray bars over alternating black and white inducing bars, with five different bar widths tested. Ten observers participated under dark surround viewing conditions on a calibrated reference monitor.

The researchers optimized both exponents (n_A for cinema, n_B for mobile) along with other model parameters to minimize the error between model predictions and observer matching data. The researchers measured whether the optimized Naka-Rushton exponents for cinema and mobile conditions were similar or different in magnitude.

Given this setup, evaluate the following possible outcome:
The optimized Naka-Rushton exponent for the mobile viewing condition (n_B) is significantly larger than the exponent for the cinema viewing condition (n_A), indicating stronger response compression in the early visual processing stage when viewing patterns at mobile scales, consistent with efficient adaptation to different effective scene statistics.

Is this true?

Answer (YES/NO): NO